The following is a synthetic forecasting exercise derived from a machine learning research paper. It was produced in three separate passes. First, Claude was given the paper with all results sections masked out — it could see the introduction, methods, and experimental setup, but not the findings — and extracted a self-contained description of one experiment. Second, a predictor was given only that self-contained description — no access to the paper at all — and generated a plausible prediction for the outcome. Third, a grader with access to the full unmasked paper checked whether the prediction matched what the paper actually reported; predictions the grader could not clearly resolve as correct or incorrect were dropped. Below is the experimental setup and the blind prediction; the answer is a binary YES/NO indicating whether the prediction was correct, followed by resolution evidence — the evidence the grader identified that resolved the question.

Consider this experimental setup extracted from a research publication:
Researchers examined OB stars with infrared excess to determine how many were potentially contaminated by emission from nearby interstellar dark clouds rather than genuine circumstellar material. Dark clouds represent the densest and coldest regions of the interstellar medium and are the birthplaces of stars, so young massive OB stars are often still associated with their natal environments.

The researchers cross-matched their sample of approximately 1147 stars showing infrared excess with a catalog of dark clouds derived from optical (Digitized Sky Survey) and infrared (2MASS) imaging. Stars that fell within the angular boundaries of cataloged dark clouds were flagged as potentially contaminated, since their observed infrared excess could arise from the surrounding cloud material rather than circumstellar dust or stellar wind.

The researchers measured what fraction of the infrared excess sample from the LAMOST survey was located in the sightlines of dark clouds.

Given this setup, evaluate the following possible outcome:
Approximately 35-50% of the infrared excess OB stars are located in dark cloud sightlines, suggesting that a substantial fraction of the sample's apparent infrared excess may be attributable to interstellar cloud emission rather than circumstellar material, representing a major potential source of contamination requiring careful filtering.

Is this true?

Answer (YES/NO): YES